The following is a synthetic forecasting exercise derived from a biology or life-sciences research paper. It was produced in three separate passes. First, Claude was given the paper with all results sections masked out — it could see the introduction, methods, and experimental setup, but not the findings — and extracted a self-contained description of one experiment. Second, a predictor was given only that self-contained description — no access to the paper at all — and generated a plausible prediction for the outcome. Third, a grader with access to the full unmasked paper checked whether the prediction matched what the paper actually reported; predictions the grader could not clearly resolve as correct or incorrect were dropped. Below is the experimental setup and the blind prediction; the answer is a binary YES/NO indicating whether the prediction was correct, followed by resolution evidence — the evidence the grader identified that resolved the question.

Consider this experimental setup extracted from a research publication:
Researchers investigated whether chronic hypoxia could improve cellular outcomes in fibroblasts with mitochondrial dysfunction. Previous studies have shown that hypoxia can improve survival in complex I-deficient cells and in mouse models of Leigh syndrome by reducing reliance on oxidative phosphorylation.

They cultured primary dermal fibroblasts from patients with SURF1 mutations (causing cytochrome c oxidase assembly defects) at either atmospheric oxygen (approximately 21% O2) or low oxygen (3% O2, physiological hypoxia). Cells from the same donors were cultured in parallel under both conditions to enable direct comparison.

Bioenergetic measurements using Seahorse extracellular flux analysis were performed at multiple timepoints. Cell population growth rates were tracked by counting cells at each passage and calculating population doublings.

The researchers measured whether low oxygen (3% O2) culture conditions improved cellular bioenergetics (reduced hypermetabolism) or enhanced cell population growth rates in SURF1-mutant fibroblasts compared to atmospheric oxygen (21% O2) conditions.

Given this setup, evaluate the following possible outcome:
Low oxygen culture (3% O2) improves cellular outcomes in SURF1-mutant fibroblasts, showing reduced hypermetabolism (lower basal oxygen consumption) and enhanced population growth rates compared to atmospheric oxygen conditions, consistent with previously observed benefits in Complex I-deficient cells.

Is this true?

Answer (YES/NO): NO